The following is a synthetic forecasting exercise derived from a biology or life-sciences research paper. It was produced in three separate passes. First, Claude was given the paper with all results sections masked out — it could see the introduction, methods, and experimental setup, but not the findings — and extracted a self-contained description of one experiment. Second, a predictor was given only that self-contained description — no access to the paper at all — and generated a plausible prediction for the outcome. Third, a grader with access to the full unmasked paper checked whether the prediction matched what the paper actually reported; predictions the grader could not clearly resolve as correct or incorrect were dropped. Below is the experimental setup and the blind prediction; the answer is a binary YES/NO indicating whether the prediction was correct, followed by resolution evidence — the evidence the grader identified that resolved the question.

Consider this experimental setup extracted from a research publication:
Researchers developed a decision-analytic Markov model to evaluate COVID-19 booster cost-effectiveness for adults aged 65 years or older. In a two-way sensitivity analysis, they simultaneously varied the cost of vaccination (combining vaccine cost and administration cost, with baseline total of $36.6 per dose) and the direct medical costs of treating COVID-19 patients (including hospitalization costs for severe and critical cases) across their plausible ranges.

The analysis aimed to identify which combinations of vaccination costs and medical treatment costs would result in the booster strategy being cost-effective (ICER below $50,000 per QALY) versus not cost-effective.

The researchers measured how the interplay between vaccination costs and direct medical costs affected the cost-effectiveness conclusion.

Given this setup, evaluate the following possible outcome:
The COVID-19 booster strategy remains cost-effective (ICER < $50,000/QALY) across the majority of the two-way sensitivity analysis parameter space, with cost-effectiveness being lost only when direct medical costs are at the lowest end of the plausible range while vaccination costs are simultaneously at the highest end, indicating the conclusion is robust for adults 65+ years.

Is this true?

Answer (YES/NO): NO